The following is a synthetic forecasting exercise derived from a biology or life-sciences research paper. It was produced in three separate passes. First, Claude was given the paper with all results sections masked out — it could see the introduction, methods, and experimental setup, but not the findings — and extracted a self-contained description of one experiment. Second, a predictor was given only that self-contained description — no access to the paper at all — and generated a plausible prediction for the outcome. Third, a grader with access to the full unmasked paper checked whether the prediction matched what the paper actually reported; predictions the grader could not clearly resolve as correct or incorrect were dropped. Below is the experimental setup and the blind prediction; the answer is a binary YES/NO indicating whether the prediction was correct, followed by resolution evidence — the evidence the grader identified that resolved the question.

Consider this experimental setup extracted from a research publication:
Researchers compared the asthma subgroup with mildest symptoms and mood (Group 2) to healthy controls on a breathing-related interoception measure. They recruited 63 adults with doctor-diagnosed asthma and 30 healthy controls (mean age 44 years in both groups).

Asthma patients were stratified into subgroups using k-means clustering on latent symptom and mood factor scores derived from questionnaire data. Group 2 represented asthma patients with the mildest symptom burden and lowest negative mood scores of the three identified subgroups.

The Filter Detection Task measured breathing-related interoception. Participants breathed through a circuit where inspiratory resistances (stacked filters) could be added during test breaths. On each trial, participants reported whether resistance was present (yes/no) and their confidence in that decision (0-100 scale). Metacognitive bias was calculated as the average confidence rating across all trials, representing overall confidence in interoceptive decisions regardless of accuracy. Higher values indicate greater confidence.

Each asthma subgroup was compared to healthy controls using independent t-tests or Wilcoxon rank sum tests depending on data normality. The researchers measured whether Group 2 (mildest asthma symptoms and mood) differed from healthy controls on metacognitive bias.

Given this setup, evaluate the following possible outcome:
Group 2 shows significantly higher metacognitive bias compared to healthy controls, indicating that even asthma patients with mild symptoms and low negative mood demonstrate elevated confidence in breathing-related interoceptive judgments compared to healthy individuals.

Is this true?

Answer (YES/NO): YES